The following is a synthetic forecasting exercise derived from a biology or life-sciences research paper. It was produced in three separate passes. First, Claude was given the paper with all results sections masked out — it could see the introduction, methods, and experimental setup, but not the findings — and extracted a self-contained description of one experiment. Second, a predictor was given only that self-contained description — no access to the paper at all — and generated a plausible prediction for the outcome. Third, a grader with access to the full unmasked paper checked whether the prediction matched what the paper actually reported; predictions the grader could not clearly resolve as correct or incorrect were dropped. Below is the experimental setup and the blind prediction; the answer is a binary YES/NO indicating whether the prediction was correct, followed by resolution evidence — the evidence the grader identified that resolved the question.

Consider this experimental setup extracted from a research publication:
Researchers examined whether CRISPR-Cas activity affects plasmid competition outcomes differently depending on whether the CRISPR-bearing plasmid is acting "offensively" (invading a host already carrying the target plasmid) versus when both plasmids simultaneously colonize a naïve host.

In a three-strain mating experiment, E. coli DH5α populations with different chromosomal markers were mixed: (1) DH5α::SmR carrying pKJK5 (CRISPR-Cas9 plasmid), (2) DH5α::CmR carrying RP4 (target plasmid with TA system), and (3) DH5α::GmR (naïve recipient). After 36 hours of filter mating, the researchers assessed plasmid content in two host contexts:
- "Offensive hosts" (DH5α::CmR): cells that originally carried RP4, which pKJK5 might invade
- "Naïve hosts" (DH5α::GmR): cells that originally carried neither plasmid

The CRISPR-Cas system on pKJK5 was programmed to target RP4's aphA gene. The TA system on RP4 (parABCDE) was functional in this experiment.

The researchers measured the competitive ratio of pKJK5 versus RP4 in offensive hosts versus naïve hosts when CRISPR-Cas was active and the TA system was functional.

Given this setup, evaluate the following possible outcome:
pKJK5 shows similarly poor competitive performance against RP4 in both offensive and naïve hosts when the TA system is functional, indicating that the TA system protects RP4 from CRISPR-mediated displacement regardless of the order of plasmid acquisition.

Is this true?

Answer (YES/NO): NO